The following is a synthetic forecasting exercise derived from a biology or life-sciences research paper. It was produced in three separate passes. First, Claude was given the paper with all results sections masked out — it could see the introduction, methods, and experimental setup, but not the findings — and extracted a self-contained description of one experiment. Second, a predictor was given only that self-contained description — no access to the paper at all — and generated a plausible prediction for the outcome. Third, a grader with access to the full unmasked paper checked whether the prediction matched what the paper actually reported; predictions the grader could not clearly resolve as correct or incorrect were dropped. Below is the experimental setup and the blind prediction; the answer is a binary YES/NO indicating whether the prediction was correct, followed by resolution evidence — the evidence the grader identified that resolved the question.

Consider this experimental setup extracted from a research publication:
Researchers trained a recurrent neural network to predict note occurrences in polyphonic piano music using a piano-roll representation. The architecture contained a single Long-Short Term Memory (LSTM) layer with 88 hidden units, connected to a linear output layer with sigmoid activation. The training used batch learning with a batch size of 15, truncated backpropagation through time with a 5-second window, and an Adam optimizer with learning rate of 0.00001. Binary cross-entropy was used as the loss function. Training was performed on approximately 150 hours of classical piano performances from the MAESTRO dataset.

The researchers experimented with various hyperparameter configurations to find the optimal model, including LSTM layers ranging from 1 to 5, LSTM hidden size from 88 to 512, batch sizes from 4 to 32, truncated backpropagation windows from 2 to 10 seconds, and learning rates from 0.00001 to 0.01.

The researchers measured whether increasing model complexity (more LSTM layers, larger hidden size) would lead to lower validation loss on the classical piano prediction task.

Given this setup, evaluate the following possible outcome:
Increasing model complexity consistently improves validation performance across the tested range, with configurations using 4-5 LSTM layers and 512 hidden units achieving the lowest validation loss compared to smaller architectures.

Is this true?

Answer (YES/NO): NO